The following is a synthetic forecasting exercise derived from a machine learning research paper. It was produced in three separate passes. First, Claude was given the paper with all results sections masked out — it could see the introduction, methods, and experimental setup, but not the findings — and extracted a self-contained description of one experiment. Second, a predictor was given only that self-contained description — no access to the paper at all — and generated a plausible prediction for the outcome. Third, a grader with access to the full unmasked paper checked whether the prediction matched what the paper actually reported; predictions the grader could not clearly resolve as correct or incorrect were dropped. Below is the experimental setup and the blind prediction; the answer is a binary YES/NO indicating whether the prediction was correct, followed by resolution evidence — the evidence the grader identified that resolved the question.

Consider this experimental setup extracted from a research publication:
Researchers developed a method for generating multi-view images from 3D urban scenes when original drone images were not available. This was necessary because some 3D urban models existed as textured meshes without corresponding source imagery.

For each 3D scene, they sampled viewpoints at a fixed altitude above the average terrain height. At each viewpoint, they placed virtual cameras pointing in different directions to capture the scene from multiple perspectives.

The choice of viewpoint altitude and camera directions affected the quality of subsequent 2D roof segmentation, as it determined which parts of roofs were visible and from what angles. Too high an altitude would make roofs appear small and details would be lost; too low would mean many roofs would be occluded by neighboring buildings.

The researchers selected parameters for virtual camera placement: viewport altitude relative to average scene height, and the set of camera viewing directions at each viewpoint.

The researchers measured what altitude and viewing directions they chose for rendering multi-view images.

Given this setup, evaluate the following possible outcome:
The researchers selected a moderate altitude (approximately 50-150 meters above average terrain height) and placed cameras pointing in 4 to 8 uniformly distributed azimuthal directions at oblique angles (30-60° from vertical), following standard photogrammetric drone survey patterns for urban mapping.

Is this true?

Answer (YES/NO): NO